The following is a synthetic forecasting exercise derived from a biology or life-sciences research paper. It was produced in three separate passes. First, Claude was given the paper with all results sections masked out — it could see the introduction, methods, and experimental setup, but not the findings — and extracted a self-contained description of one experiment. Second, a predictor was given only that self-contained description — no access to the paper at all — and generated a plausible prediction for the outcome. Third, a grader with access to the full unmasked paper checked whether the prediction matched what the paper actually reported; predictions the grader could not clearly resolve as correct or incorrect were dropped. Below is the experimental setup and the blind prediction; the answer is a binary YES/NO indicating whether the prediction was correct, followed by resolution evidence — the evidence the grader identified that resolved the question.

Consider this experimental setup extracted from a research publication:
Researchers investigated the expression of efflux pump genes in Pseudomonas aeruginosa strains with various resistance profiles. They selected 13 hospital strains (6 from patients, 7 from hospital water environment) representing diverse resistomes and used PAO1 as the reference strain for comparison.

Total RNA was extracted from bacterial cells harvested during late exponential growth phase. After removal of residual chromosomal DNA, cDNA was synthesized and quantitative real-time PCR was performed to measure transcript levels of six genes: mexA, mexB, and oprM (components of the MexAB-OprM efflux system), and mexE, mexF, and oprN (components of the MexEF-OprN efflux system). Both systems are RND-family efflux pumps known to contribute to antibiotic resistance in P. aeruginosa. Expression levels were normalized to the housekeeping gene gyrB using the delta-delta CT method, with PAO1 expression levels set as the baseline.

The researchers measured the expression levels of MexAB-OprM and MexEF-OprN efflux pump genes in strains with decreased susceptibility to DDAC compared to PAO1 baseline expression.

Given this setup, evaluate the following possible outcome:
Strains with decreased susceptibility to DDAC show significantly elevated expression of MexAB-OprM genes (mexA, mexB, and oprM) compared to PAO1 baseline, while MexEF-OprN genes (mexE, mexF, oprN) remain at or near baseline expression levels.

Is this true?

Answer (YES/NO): YES